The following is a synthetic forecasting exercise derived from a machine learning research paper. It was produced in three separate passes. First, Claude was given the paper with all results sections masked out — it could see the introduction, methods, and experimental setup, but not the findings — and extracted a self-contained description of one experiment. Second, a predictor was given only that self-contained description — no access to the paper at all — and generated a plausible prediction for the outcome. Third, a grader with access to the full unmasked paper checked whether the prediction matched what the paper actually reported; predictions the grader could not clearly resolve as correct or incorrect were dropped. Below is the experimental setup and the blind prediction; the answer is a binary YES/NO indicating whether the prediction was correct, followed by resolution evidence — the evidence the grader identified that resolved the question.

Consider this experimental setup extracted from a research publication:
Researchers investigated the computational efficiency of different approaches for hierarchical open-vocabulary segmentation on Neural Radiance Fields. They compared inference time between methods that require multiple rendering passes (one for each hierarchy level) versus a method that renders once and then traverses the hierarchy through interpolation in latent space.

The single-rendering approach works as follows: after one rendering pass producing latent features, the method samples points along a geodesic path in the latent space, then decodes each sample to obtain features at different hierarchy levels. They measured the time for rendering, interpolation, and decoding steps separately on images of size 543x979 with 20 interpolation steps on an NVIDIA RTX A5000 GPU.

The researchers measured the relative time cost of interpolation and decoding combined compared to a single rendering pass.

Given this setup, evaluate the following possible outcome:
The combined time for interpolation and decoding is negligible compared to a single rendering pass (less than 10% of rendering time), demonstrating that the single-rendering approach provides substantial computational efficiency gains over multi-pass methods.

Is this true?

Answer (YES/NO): NO